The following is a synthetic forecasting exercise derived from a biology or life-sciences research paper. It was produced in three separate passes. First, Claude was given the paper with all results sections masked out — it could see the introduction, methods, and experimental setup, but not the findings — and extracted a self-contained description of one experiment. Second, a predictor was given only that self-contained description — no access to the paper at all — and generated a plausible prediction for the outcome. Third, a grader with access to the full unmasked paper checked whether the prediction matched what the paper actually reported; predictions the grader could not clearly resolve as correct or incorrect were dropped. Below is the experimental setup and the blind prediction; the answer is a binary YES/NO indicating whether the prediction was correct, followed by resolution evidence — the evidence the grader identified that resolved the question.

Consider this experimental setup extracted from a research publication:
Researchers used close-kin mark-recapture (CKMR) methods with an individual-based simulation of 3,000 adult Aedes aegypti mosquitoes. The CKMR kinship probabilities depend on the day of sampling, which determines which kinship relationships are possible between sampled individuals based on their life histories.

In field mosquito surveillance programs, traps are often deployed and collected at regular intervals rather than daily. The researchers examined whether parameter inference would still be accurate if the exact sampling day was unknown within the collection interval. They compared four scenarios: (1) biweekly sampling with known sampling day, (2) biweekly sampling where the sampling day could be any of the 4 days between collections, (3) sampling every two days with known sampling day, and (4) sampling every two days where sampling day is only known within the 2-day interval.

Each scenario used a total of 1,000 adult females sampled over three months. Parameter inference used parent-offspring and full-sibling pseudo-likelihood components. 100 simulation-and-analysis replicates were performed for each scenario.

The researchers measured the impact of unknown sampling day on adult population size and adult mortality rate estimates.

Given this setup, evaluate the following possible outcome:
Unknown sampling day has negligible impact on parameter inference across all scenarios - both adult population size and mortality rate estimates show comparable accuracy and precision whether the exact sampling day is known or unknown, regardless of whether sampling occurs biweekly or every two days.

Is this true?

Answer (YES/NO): YES